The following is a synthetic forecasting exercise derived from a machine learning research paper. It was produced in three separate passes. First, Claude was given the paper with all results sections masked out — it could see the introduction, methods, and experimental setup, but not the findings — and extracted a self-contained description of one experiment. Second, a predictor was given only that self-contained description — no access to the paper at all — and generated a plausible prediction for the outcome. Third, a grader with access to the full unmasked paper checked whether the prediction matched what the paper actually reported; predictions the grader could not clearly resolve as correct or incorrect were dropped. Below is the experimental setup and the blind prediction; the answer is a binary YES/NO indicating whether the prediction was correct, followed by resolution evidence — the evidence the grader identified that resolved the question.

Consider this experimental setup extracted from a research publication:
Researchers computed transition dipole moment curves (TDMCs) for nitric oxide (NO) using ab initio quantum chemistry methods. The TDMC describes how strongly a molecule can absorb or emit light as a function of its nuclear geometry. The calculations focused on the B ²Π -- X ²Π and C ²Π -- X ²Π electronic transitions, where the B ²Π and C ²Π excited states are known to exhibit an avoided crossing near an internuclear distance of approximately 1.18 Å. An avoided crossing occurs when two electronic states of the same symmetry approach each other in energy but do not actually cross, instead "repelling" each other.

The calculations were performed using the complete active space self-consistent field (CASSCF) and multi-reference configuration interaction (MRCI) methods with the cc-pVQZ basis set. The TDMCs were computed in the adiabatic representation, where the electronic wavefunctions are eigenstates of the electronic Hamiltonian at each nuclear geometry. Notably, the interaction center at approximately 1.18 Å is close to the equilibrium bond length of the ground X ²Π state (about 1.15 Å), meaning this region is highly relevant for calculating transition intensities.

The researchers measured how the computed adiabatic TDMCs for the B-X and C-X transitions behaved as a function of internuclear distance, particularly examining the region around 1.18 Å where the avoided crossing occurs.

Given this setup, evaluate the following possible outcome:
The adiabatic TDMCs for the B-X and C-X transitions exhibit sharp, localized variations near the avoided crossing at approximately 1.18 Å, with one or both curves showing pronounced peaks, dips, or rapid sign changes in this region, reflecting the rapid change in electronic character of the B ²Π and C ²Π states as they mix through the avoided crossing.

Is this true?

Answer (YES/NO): YES